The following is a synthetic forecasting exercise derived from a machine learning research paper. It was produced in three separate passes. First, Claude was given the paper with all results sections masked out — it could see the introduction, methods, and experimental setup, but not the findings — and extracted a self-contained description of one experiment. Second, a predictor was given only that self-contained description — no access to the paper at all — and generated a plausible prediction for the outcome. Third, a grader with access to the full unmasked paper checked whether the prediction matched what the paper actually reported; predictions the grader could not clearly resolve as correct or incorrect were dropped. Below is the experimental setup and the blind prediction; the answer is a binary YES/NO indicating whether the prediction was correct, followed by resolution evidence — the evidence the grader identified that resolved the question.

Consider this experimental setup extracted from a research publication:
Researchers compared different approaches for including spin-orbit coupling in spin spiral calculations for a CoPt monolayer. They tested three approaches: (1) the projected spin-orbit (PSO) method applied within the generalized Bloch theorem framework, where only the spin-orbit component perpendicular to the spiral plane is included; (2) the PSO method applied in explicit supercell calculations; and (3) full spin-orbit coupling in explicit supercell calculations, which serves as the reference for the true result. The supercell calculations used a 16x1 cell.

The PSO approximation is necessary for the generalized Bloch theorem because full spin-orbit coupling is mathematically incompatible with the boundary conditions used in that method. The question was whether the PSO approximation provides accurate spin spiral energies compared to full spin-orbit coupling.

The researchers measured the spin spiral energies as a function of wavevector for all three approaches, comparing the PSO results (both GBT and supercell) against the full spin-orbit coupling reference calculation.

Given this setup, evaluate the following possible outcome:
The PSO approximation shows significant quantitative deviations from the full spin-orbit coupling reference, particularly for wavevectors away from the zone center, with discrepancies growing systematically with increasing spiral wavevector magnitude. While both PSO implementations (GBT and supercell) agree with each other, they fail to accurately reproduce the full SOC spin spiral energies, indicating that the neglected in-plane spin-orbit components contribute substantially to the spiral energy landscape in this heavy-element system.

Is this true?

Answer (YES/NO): NO